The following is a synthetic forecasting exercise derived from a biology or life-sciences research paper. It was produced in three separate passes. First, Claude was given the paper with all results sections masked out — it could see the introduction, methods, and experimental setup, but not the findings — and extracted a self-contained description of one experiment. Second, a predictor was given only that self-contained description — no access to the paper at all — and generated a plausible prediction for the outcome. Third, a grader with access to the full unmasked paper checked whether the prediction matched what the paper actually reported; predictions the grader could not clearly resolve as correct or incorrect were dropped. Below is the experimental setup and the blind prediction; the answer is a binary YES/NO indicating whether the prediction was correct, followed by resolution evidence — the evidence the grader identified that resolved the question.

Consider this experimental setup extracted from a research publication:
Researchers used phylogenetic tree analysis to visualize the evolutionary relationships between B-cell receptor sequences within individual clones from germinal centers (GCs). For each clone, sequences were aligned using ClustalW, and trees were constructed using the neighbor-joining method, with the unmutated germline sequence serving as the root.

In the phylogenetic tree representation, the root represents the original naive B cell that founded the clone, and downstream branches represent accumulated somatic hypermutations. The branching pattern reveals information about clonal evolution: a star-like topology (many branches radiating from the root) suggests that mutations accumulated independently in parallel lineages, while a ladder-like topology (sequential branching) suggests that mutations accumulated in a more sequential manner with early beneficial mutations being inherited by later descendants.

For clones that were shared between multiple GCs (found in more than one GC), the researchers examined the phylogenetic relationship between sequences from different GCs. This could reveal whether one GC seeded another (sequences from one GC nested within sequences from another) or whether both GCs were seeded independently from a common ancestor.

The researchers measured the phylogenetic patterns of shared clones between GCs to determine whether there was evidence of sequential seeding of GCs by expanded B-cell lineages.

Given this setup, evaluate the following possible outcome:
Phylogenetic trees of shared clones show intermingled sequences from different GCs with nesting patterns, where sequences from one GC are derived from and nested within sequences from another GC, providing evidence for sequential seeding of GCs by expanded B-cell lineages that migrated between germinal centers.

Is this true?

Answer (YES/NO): NO